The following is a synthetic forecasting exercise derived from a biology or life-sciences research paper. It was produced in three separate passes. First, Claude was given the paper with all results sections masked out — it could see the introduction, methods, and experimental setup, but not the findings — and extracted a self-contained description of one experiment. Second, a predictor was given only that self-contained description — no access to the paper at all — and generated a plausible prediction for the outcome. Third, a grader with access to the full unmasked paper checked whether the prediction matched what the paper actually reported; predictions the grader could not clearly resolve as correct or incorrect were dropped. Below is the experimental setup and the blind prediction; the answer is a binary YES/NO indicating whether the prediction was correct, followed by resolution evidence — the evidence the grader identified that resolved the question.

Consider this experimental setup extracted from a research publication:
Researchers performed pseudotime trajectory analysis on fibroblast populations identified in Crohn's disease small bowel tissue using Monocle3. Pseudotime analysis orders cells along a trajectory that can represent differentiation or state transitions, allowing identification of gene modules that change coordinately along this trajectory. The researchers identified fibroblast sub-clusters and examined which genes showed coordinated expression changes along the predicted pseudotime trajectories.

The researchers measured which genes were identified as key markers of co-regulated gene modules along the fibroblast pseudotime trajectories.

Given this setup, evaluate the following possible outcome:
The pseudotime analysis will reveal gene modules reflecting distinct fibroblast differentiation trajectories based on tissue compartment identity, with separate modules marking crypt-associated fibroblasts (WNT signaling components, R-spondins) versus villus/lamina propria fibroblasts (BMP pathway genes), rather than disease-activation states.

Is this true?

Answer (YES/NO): NO